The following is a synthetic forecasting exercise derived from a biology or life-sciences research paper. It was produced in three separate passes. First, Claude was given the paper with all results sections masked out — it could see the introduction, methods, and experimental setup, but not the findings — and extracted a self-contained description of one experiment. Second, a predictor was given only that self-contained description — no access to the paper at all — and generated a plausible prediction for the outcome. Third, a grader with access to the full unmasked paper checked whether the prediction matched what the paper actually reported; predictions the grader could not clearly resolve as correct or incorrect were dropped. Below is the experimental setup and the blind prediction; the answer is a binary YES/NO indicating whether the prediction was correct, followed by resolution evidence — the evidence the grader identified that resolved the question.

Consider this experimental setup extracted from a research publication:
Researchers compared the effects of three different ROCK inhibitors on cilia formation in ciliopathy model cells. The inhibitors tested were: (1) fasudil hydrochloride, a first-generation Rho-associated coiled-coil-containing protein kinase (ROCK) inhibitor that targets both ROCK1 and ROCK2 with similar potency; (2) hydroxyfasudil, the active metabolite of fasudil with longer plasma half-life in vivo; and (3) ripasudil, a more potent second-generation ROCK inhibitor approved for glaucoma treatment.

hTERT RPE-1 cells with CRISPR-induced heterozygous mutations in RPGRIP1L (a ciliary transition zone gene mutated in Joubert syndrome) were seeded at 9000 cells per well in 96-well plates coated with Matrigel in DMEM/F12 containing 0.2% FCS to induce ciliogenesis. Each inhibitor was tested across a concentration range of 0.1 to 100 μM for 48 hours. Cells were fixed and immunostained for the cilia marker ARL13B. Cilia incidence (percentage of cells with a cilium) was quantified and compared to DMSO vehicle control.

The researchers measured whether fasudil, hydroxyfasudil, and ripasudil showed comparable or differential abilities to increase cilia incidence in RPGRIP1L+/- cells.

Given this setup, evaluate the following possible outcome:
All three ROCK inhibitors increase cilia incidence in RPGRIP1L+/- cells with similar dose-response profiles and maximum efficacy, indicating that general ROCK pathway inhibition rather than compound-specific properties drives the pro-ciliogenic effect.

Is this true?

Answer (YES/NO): NO